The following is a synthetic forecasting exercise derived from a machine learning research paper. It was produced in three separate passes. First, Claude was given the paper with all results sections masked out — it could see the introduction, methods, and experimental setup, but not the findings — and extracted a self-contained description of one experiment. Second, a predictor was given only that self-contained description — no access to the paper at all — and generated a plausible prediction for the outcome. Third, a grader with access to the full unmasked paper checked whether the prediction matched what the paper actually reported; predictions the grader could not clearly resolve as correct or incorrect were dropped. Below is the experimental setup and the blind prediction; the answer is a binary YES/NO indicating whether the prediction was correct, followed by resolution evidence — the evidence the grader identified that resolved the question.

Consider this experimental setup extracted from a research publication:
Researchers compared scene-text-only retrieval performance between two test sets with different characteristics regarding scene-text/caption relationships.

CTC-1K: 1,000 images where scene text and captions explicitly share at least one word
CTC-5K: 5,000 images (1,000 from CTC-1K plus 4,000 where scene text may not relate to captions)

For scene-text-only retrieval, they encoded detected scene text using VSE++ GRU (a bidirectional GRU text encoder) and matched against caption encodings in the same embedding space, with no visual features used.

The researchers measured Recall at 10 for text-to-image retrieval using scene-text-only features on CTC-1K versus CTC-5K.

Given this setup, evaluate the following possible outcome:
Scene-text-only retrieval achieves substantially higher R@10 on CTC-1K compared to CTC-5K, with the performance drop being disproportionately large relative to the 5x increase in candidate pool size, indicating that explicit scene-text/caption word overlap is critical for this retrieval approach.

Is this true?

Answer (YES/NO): YES